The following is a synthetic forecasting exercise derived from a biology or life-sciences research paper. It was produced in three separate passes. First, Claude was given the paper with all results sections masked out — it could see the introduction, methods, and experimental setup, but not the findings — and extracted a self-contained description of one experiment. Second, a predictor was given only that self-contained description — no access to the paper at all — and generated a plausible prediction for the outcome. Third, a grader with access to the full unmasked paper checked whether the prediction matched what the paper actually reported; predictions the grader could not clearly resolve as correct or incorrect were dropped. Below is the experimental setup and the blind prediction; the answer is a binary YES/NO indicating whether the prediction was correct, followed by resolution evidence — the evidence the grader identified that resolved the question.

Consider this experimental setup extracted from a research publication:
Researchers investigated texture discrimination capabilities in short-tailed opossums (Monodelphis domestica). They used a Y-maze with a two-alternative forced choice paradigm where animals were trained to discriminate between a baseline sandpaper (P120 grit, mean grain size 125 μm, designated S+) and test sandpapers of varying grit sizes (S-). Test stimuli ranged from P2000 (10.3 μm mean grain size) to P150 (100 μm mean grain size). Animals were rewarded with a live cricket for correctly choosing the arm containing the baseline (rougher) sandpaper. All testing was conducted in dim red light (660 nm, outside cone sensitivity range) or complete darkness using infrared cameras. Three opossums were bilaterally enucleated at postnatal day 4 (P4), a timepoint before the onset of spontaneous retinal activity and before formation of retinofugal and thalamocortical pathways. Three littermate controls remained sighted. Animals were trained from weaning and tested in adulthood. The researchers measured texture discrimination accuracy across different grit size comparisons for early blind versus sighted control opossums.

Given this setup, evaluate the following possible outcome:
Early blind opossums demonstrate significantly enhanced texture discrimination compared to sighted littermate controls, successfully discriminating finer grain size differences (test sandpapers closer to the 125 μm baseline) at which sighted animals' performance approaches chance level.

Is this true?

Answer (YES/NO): YES